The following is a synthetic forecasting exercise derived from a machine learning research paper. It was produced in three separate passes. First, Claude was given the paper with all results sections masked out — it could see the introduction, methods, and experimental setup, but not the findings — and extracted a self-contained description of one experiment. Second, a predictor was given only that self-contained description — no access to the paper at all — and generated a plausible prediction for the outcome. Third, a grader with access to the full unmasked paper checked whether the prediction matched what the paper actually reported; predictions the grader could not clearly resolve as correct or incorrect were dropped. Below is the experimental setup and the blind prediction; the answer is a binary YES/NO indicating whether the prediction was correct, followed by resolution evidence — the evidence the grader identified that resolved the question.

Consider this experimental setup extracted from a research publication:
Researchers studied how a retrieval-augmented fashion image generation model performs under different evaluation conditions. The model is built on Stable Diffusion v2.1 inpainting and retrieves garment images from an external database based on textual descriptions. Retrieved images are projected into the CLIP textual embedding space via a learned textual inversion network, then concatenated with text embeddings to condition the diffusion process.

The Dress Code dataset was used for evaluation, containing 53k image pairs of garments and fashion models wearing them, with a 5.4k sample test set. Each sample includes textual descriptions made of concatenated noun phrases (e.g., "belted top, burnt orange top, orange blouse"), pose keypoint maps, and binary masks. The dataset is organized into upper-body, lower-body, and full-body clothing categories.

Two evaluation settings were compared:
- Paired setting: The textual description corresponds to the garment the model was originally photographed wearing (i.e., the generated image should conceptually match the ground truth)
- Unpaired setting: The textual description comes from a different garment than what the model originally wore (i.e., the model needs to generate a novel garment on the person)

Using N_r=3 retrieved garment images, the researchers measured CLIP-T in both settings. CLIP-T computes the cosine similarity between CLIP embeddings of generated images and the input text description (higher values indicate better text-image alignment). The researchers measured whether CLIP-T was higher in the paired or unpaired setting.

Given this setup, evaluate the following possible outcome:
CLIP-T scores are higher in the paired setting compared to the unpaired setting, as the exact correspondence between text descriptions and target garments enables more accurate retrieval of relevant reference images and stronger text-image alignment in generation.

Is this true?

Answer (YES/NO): YES